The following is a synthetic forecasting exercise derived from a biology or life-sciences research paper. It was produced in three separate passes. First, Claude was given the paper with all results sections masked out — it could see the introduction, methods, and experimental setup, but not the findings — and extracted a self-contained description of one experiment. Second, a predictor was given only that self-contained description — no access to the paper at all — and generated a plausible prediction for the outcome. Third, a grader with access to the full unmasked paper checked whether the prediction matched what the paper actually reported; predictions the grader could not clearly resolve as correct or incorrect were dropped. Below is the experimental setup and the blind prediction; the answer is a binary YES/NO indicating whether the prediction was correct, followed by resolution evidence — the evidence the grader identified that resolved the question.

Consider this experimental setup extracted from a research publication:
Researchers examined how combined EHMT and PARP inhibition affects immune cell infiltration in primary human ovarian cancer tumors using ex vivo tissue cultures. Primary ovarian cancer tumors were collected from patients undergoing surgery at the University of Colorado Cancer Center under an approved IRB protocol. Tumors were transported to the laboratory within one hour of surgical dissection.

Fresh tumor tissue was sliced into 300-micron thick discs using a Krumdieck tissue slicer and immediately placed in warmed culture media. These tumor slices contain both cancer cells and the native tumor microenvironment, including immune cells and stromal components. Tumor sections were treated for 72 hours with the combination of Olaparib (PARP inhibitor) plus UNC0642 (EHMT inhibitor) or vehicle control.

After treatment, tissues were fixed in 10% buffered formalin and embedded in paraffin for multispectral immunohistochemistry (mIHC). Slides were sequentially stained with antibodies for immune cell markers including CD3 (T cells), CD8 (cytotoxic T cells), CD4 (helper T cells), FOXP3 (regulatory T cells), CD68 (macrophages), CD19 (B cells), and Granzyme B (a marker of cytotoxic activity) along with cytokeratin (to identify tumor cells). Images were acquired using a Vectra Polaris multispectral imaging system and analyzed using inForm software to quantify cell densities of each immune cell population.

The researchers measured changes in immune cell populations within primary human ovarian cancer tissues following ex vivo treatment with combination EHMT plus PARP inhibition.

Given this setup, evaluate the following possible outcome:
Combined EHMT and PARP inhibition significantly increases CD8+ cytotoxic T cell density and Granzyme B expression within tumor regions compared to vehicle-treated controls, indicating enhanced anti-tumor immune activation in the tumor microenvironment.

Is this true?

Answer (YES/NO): YES